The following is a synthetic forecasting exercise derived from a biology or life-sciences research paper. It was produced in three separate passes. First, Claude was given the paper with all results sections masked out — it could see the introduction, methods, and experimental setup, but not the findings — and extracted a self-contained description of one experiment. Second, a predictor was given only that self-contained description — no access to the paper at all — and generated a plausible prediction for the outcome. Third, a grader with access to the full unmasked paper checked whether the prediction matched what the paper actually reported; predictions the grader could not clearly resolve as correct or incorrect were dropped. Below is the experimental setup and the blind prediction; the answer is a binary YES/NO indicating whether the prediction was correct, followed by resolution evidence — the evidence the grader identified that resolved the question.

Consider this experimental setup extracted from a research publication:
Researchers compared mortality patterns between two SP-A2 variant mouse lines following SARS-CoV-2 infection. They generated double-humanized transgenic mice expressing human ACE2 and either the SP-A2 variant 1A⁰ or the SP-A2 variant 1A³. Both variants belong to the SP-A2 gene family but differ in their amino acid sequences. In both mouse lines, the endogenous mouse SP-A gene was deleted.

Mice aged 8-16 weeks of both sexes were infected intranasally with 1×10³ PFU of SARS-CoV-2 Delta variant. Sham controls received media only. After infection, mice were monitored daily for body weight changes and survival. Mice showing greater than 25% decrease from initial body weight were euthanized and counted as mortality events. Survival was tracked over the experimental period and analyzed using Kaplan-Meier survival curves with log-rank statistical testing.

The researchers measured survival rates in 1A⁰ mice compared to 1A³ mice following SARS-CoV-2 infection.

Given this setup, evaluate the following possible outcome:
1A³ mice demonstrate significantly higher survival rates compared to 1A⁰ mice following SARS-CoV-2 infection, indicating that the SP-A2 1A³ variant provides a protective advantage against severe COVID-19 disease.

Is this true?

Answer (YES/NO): YES